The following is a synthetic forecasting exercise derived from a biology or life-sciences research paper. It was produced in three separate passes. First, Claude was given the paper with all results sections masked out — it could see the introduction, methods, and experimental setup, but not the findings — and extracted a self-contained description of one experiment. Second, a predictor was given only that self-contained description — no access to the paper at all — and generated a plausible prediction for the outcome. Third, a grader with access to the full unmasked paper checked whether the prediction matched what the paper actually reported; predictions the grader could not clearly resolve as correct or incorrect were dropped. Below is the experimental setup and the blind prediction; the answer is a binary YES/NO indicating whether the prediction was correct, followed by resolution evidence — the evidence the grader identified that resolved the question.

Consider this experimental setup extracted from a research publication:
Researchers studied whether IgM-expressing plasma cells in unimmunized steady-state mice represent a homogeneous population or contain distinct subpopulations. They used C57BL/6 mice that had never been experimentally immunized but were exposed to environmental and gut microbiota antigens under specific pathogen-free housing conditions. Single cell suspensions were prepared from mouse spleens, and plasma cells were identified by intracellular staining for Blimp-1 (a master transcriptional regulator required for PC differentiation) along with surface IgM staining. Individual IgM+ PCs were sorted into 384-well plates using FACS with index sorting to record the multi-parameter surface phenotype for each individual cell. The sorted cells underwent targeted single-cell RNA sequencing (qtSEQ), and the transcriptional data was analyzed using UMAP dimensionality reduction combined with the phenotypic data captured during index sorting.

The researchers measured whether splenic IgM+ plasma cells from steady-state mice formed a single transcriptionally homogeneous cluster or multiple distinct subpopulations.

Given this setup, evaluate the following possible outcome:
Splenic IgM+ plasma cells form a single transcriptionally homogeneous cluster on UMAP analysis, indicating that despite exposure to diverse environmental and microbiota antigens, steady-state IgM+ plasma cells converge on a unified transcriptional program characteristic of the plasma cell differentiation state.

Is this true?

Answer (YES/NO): NO